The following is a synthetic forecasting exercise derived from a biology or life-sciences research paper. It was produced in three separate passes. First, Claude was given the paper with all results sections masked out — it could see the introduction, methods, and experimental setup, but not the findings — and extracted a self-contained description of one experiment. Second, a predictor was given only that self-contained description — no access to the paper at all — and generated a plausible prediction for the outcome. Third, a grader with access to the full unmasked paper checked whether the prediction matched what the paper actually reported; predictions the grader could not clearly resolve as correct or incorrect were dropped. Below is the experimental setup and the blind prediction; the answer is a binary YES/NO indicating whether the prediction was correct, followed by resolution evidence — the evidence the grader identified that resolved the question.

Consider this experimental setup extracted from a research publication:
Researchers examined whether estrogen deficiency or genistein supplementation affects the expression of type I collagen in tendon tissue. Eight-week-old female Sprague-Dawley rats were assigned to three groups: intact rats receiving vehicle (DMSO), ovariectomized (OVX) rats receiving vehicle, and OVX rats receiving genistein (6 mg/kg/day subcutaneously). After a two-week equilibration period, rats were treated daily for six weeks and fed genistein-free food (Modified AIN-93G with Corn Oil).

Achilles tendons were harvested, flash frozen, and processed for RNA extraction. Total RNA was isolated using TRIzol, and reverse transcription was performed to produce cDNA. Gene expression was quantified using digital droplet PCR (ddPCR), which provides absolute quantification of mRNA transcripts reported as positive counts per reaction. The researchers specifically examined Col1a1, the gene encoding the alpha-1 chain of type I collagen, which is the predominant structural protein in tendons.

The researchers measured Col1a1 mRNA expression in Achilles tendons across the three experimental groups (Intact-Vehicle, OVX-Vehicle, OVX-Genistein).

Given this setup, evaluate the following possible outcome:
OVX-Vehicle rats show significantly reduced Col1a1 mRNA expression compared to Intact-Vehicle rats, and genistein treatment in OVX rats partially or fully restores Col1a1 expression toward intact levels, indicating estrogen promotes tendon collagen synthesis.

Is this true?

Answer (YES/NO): NO